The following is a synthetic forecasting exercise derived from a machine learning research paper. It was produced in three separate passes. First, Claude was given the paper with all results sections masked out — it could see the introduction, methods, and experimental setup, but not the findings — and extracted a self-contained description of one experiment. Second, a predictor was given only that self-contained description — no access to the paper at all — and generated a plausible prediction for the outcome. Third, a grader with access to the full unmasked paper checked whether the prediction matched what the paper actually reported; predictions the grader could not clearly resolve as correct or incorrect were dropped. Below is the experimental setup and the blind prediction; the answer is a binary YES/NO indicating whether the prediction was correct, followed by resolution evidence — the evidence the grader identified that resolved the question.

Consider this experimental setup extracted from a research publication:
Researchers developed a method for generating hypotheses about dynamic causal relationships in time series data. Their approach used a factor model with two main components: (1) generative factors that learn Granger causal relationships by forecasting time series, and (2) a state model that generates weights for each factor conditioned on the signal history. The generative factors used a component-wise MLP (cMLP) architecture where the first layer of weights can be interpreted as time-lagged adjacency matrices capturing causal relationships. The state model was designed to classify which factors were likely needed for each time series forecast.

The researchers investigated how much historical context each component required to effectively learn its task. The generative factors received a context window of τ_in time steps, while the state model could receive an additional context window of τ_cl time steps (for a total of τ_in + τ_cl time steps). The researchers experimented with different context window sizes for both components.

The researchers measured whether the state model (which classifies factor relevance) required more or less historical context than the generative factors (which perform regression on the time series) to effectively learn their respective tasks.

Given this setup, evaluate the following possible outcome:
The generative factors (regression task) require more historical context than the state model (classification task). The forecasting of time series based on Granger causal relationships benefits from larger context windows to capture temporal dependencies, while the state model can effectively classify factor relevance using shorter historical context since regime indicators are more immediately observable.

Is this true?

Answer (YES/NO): NO